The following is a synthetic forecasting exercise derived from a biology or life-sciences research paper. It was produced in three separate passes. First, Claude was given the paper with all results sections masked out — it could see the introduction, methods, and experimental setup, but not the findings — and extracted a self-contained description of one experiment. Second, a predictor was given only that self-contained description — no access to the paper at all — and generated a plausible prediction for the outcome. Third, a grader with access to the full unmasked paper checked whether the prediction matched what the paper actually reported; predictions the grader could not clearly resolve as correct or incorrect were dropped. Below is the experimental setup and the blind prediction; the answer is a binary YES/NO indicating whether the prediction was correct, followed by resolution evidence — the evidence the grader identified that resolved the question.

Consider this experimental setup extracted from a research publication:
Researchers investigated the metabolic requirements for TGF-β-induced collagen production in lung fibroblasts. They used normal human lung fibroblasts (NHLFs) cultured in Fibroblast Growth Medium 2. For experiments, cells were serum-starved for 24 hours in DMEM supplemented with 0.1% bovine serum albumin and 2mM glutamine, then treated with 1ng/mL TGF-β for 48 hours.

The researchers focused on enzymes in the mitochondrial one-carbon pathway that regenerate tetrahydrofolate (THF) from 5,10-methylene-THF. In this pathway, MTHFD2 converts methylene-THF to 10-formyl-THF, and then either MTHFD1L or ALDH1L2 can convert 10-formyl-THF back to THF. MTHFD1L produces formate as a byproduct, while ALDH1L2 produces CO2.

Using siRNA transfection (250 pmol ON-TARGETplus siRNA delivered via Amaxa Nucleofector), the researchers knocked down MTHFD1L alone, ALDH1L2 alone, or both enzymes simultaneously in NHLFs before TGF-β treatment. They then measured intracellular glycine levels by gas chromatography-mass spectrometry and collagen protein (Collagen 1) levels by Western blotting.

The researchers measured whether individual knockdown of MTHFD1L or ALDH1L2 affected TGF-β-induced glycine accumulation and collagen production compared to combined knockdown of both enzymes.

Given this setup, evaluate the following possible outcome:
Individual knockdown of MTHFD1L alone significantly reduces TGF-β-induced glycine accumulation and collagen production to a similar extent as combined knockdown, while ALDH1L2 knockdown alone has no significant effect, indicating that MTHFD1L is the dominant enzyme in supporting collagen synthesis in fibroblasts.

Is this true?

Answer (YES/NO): NO